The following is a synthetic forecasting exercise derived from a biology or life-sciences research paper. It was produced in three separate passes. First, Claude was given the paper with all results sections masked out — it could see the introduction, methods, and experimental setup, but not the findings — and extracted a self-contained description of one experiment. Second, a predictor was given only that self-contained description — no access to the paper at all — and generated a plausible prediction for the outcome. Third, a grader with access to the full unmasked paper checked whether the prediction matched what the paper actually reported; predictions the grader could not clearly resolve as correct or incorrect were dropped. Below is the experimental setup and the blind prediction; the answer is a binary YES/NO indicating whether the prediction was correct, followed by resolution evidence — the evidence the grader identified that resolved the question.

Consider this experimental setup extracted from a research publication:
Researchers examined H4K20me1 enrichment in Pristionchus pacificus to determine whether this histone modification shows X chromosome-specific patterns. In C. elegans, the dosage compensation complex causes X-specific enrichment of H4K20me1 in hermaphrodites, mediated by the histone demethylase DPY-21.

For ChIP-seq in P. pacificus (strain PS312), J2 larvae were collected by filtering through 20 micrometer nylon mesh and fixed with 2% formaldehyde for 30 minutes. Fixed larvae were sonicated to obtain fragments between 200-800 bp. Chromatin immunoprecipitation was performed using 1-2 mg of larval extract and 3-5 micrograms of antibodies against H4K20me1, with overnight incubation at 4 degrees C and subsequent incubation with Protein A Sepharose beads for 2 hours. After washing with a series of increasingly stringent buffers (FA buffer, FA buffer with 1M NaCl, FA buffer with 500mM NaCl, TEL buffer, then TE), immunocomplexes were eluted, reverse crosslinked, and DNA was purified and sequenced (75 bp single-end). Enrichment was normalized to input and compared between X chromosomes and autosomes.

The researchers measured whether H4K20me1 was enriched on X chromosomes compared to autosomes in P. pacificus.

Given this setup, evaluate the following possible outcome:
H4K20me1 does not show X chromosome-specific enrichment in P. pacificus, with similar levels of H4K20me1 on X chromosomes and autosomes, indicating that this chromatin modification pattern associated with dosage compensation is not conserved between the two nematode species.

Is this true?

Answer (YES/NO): NO